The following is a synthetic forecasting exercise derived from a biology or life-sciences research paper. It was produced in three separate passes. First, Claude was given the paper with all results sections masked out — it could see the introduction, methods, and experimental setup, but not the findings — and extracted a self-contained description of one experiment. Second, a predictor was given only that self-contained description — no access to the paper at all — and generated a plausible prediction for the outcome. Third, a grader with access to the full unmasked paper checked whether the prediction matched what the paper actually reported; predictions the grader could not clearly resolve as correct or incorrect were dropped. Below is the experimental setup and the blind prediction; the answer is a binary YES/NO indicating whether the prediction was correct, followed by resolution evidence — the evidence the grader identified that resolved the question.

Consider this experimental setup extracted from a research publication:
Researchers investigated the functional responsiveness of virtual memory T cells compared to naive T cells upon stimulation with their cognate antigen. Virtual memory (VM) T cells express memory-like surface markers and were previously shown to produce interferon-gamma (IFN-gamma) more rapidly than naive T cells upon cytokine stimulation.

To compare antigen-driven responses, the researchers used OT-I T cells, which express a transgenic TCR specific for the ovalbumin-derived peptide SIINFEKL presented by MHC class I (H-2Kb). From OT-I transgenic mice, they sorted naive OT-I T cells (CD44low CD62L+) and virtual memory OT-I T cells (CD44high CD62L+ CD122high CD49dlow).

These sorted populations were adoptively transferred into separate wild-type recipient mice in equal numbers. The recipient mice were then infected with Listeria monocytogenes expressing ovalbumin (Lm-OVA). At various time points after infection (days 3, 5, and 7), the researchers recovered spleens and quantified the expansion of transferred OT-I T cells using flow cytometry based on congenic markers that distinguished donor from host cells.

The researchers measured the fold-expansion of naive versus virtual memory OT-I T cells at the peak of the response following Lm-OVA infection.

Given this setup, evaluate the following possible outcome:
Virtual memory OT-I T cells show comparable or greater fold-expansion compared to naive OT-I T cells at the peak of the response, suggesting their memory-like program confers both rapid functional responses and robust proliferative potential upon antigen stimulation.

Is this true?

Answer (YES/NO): YES